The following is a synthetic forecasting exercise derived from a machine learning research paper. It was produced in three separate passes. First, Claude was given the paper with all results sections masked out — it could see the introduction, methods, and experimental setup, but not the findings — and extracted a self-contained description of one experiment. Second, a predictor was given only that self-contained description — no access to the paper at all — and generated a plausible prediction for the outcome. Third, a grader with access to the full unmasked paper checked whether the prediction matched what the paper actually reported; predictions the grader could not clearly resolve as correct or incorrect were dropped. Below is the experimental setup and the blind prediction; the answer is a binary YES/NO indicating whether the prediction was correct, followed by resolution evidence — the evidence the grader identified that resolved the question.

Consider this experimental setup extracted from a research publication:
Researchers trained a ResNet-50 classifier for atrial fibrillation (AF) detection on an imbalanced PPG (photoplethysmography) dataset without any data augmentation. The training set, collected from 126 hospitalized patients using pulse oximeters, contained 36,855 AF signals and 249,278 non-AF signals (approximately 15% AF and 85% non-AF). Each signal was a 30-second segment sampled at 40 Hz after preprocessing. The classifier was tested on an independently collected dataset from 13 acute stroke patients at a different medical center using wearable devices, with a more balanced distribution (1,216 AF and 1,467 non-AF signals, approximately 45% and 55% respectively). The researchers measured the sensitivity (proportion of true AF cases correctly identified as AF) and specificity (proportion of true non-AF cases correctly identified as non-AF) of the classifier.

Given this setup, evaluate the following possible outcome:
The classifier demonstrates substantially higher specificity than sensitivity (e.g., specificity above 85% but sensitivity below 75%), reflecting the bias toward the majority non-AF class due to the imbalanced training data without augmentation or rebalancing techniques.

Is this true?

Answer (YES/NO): YES